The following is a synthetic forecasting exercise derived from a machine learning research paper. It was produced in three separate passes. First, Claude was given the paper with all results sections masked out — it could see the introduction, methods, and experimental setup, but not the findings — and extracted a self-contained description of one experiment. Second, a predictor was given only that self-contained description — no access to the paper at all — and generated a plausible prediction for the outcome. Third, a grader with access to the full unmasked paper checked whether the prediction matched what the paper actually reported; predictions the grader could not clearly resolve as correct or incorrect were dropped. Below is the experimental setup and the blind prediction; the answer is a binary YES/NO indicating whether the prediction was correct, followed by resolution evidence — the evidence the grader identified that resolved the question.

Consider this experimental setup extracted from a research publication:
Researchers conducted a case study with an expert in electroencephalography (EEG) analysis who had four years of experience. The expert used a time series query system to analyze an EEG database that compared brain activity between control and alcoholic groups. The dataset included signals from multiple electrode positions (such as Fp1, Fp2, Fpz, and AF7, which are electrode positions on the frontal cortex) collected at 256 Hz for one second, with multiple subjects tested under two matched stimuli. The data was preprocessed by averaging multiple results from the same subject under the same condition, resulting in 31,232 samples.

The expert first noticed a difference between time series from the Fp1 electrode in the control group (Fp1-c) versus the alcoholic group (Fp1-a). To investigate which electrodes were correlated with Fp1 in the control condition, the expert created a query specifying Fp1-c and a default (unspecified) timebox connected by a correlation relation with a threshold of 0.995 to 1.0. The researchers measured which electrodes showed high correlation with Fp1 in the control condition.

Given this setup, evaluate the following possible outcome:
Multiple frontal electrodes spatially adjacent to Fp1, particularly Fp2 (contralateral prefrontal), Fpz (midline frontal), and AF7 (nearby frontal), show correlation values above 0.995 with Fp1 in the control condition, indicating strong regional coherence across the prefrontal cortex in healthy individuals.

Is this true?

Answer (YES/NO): YES